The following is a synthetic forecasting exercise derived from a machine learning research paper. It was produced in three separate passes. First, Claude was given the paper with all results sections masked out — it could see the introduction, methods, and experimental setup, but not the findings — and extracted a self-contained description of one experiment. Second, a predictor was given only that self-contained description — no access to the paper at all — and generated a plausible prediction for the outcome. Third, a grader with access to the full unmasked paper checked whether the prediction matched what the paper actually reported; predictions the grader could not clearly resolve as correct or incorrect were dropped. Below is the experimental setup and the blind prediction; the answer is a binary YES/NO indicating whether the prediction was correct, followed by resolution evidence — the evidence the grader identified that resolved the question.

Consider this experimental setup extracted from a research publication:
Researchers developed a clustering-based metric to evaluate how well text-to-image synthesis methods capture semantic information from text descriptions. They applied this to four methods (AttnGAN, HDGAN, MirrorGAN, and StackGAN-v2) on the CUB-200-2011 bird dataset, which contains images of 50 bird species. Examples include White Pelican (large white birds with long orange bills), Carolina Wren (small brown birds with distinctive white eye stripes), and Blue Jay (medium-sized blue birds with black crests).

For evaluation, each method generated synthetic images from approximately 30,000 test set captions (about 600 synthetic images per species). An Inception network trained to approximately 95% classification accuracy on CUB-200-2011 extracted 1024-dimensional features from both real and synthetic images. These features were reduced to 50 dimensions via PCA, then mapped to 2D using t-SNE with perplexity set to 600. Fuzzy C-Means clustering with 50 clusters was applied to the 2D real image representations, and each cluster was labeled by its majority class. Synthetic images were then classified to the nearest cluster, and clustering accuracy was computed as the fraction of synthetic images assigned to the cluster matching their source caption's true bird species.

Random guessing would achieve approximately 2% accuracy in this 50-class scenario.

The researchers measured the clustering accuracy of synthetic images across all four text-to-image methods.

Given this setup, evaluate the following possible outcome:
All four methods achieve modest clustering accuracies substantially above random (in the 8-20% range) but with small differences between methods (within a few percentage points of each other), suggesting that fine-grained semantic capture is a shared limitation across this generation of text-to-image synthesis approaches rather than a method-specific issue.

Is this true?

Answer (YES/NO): NO